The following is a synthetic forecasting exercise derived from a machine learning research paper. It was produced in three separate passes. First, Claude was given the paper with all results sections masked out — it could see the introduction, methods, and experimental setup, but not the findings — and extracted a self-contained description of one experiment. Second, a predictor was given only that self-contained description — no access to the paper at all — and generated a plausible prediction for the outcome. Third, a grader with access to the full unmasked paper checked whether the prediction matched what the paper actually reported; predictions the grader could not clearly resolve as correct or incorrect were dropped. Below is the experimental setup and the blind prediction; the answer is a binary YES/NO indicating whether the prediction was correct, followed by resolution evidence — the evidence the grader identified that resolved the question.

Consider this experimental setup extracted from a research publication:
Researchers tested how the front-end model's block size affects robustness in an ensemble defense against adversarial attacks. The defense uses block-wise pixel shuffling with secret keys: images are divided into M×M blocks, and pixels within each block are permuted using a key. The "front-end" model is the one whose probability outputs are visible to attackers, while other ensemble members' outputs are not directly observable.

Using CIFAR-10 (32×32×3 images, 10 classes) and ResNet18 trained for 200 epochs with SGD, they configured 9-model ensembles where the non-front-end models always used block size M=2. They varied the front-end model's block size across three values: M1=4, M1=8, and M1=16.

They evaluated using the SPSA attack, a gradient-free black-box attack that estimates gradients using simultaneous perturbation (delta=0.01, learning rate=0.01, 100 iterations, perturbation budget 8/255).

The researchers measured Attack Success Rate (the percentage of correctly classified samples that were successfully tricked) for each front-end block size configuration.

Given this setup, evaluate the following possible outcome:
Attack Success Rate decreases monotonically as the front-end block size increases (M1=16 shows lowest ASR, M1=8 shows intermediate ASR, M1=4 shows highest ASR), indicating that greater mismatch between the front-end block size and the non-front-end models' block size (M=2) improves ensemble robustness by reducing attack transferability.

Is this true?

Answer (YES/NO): YES